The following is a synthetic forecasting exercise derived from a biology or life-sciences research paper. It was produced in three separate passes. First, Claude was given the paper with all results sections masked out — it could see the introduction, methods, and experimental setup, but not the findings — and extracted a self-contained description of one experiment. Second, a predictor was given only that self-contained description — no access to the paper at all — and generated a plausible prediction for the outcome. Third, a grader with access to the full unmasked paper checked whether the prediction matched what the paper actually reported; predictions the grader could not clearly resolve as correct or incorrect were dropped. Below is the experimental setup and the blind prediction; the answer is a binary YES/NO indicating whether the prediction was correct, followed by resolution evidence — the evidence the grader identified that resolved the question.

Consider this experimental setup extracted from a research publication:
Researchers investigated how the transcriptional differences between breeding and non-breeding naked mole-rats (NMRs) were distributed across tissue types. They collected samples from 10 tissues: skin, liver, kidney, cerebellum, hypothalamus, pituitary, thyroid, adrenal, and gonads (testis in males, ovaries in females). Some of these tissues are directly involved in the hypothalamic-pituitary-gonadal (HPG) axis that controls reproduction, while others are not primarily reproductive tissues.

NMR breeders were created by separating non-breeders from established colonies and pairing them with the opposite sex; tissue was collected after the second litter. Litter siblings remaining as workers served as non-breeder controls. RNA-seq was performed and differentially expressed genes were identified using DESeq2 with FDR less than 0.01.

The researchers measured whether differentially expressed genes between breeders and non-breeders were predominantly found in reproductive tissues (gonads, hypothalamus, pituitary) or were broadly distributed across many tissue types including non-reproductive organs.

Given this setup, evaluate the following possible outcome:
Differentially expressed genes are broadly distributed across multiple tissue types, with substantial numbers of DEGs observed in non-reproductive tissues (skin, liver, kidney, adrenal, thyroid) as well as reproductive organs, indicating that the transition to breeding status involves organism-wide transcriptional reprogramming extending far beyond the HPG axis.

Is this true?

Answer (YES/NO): NO